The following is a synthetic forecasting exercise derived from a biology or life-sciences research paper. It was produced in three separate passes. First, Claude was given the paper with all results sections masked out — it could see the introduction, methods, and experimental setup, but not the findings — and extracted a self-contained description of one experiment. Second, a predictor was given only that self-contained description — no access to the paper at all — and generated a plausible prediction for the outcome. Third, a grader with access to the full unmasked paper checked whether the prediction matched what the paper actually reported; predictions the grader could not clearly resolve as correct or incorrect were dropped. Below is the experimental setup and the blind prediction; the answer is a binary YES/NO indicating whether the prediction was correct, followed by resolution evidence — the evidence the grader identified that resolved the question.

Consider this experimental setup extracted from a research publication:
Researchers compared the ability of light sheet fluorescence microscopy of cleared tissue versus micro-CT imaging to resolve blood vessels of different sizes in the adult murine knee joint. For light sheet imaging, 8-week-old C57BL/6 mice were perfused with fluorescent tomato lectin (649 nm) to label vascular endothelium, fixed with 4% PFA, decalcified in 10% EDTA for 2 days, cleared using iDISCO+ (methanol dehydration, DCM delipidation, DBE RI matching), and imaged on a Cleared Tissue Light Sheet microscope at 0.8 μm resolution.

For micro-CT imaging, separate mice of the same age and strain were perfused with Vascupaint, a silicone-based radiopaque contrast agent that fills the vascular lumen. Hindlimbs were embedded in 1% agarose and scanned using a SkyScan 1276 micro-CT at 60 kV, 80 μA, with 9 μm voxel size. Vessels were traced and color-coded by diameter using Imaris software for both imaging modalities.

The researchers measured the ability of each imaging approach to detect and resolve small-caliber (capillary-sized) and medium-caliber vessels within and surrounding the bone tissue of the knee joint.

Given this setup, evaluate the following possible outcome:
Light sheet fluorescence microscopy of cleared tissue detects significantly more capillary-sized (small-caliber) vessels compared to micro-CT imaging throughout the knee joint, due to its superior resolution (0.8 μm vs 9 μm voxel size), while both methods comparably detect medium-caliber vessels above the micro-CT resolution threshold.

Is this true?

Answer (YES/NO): NO